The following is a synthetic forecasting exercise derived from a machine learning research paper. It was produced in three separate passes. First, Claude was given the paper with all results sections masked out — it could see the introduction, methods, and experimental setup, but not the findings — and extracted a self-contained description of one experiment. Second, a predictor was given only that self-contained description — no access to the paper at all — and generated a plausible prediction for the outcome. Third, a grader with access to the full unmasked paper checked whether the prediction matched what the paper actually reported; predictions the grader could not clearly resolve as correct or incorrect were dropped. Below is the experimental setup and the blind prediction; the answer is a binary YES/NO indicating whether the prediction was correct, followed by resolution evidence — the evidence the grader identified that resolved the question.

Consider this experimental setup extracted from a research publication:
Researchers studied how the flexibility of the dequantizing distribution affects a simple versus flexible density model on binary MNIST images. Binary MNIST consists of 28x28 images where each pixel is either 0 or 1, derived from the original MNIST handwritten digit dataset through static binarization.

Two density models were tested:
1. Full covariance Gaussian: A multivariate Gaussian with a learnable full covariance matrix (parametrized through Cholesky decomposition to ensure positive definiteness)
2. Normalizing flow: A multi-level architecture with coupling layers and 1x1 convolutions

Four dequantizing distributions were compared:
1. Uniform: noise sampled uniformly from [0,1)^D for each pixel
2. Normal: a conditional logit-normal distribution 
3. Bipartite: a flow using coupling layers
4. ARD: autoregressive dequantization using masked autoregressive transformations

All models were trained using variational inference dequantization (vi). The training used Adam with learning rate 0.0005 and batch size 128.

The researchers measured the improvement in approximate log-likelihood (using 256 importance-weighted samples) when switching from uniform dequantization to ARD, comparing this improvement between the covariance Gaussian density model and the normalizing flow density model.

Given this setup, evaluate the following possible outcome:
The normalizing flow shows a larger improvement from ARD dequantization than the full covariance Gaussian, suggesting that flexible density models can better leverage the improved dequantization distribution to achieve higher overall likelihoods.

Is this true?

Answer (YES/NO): NO